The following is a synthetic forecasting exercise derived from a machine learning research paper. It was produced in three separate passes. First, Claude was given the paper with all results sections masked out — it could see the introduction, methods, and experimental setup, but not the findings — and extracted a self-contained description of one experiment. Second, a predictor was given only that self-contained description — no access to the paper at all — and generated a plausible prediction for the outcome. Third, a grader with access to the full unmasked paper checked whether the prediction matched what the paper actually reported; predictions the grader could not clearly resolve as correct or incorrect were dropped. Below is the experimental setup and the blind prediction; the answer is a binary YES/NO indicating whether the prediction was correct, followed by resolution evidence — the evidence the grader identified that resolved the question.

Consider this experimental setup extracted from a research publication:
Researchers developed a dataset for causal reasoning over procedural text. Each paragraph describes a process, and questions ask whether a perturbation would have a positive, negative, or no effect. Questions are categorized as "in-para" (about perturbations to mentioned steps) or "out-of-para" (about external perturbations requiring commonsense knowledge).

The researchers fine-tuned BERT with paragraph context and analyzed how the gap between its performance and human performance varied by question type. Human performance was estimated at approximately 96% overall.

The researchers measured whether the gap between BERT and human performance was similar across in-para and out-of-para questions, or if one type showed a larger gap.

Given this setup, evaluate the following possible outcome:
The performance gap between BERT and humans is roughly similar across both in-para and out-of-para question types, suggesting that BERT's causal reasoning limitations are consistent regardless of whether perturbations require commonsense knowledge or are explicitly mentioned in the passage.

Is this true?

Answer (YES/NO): NO